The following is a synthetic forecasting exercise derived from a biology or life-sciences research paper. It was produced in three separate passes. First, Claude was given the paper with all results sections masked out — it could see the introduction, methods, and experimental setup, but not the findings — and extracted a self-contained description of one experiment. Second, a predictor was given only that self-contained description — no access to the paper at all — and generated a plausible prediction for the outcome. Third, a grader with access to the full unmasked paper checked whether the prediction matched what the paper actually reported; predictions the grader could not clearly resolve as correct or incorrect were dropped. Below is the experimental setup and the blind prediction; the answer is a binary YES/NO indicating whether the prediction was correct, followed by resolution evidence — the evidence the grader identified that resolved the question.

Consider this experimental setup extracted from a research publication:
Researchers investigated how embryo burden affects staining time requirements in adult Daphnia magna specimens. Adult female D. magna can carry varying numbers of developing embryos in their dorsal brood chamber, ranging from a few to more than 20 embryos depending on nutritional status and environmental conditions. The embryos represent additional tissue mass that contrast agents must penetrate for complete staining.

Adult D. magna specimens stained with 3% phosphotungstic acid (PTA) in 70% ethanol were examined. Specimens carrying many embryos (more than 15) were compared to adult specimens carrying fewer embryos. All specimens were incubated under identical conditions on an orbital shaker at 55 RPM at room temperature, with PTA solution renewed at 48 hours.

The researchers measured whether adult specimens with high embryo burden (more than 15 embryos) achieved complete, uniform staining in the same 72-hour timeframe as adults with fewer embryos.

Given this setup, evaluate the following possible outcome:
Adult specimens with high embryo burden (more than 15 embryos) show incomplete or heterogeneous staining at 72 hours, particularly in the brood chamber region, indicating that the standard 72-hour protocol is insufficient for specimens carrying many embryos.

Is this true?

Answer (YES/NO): YES